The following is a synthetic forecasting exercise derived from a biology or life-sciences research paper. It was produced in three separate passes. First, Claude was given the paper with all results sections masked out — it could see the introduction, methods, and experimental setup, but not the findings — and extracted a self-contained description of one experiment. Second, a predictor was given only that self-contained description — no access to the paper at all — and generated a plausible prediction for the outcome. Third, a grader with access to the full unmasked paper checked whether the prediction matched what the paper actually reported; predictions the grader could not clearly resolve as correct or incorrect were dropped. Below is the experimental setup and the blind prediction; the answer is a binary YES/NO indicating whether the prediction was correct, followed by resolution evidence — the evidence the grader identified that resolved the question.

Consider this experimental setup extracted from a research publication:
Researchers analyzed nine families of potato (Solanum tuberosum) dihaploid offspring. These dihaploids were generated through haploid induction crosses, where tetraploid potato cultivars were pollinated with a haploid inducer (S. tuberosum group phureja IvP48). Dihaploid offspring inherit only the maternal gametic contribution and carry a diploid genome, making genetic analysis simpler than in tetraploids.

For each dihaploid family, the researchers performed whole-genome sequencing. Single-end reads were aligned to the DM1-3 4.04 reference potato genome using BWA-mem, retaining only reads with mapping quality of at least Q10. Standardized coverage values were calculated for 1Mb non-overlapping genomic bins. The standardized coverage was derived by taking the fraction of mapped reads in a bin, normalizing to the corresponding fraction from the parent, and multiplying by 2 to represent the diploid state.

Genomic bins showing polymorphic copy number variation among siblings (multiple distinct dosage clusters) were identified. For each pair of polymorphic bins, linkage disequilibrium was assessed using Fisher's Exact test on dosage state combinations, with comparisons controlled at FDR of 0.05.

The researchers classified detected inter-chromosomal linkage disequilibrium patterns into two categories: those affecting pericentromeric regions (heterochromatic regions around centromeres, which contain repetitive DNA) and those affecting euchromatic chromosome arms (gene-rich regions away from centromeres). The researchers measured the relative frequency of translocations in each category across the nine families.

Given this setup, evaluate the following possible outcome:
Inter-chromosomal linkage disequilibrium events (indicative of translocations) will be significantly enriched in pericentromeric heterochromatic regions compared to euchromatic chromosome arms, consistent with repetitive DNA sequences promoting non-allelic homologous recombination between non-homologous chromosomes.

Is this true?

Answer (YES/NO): YES